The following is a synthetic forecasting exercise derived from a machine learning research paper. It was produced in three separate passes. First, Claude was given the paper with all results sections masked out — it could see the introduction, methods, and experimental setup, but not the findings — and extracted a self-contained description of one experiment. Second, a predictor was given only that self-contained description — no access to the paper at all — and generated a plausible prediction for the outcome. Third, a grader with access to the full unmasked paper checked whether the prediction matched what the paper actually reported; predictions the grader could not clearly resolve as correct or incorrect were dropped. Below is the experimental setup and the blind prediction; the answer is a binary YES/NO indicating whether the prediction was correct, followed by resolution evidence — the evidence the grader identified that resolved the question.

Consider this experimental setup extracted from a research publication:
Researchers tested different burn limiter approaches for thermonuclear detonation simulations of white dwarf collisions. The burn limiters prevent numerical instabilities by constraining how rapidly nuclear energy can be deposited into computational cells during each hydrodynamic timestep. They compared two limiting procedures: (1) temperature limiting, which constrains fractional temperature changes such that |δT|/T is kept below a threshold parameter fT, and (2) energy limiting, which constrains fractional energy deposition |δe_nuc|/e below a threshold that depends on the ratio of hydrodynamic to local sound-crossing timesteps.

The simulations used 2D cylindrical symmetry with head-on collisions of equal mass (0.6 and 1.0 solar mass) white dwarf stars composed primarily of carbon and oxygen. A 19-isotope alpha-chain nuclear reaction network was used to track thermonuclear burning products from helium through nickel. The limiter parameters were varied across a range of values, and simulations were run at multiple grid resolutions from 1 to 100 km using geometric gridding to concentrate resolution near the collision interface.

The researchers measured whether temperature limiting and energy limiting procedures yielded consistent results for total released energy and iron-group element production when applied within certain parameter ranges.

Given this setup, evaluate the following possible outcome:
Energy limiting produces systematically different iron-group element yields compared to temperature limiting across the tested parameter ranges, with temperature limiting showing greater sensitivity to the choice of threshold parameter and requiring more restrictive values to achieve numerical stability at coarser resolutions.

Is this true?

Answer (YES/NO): NO